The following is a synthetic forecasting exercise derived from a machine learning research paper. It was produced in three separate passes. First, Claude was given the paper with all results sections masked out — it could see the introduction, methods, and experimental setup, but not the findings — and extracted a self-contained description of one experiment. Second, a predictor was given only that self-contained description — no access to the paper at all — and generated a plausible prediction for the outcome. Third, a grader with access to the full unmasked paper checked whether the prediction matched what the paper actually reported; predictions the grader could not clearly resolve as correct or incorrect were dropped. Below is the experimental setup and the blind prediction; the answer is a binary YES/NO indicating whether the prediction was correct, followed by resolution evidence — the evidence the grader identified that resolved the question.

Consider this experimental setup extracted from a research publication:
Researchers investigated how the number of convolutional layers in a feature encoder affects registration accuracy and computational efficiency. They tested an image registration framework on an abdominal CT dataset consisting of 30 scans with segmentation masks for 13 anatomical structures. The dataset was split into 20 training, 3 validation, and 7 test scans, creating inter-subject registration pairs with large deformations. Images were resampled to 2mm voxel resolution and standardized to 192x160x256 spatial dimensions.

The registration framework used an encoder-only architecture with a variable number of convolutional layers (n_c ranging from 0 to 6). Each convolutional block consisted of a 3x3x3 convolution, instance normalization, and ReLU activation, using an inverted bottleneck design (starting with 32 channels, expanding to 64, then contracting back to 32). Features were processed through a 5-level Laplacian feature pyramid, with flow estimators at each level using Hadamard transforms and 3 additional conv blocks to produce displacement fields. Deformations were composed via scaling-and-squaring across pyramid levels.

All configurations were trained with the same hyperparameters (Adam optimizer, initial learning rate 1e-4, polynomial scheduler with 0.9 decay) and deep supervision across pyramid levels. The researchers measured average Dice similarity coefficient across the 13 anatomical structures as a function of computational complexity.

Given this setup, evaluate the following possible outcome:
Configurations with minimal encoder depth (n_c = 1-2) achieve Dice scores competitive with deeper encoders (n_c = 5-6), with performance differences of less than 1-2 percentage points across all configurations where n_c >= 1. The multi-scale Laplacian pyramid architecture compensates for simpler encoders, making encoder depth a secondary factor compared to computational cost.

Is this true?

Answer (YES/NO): NO